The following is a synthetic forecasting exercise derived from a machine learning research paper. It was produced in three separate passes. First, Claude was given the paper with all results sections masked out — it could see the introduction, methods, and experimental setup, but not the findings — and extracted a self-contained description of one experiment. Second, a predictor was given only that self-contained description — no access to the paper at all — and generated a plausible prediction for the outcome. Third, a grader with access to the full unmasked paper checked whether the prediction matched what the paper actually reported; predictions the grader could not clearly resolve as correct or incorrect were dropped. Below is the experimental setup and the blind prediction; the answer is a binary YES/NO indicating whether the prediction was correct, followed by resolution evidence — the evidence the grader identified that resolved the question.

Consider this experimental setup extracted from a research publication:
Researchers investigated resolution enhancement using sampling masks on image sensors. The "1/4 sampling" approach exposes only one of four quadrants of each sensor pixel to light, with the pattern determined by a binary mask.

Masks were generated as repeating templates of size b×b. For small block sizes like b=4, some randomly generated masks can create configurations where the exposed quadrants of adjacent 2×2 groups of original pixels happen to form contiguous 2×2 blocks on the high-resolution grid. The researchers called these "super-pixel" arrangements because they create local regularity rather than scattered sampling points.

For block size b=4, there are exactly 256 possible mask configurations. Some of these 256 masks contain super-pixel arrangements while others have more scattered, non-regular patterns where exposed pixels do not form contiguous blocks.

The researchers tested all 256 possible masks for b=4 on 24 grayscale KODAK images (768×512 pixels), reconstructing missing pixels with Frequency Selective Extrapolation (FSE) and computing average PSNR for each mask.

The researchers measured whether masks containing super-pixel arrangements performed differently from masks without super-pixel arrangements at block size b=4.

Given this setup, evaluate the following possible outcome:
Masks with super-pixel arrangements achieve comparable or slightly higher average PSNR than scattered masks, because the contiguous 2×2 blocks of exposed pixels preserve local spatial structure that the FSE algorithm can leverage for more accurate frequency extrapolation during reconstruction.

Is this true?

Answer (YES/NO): NO